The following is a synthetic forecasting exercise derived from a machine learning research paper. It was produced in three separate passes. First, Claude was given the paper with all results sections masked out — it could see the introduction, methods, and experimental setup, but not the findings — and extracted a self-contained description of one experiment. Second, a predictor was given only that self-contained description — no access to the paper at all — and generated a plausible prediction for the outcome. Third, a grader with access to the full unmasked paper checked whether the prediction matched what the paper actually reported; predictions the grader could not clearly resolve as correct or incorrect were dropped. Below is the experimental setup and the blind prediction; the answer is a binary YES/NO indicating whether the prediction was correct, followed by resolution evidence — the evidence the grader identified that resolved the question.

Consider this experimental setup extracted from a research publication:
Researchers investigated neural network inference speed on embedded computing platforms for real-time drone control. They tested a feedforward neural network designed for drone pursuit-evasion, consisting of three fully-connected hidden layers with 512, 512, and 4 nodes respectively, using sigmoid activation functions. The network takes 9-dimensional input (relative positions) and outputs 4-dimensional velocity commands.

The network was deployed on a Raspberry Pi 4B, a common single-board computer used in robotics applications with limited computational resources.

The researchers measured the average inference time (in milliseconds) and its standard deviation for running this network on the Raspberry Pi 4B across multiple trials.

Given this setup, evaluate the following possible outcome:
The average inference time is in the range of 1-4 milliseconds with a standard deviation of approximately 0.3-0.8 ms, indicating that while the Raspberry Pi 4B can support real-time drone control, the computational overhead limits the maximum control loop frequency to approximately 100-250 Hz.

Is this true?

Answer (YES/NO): NO